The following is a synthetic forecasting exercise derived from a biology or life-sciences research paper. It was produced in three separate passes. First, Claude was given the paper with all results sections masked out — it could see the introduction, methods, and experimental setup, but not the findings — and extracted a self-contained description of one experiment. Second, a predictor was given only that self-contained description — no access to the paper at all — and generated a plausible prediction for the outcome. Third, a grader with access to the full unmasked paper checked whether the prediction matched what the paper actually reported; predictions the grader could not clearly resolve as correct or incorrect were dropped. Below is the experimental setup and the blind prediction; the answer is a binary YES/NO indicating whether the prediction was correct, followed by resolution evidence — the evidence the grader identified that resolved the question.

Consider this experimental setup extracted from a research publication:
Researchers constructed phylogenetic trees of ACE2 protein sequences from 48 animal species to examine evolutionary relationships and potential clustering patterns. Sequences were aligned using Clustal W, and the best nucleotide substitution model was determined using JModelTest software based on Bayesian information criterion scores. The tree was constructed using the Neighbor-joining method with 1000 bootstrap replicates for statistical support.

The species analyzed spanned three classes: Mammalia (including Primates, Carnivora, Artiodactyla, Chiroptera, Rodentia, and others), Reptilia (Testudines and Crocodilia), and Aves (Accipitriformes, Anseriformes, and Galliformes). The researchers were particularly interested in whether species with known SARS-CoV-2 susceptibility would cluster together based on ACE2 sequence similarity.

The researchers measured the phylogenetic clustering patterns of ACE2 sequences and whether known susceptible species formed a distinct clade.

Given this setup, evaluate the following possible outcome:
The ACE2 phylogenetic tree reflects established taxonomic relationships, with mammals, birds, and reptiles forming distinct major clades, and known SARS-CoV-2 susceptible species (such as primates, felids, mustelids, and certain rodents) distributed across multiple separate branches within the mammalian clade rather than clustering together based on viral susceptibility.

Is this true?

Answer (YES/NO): YES